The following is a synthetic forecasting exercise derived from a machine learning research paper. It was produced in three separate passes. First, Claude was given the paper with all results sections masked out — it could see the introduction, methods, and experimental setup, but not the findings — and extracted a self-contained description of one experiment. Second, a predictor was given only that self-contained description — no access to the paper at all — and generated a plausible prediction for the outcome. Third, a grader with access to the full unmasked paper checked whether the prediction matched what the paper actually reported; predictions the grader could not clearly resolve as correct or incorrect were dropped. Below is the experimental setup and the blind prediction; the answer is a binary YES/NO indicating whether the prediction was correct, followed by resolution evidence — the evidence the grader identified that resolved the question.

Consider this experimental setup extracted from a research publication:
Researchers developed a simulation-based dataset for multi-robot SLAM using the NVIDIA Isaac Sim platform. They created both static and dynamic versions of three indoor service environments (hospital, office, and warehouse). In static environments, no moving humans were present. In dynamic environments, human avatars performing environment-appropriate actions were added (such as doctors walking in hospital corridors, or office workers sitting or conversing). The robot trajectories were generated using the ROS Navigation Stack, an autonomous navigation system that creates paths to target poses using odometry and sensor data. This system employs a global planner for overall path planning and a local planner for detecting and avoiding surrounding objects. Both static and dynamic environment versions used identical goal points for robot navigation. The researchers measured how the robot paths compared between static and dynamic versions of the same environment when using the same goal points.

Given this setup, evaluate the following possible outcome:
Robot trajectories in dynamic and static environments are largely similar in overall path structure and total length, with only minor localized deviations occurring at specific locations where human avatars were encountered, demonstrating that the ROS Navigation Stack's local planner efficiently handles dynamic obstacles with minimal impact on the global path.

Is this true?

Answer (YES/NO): YES